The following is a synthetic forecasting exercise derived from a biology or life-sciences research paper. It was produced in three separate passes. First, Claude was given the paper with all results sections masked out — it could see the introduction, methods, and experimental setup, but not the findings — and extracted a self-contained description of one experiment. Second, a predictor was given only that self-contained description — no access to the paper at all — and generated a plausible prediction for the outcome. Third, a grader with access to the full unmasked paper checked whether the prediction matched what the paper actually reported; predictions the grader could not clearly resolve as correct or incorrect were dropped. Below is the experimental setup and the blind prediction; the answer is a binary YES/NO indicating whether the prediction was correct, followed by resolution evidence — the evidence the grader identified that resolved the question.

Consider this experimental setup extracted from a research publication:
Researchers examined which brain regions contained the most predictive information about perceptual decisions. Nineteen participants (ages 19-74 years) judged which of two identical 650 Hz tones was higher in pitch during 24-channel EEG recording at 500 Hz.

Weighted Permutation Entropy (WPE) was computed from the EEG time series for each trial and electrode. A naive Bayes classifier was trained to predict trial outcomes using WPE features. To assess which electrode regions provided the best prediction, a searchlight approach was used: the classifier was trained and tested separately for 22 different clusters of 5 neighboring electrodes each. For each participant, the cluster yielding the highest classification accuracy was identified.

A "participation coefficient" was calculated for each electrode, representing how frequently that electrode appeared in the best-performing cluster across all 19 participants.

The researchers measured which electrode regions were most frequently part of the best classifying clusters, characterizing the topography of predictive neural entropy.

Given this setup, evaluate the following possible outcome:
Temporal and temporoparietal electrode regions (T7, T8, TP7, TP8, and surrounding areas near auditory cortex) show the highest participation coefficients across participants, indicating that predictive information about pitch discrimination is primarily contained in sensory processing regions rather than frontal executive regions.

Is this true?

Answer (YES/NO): NO